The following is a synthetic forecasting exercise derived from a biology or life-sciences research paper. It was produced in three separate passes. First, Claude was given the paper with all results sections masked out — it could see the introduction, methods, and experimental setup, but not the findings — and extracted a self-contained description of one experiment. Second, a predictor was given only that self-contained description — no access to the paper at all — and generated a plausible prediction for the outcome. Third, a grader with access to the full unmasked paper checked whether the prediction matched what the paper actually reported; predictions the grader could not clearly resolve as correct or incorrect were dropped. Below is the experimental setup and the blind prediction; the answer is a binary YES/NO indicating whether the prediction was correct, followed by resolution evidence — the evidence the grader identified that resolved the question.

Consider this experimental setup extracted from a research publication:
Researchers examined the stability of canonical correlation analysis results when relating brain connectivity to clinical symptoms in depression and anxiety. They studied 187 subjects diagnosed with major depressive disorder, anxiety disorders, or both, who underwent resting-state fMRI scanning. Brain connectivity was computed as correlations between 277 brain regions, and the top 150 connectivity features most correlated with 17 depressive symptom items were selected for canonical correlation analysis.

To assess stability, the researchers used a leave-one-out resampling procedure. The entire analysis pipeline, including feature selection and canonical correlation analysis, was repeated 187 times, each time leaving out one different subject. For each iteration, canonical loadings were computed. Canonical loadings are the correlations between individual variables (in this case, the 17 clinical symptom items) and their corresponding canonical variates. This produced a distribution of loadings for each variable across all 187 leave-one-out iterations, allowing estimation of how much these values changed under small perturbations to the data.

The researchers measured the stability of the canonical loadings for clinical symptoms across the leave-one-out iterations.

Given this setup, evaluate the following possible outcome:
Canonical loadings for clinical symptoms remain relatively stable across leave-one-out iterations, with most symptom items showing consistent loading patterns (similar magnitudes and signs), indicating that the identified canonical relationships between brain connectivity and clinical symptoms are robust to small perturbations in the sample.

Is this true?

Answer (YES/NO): NO